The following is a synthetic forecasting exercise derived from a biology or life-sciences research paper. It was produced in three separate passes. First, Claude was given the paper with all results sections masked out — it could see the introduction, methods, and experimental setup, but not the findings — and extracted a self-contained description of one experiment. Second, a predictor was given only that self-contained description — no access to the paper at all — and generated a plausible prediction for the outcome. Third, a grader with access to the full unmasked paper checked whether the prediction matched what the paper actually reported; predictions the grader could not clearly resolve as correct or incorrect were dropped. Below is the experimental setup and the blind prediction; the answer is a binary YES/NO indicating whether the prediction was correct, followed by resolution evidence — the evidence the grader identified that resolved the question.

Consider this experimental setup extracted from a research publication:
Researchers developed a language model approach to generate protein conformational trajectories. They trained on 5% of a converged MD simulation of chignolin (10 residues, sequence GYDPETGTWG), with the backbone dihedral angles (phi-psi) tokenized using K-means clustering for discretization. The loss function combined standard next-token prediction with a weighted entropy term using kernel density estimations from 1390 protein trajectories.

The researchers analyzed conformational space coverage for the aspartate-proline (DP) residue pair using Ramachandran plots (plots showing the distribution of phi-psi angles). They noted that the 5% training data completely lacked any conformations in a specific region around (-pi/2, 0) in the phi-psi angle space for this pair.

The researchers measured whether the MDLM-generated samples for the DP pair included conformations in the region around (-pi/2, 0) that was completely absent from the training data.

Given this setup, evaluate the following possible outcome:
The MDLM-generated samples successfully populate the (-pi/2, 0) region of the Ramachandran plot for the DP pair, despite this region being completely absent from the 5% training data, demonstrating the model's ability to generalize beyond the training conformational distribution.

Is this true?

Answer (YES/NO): YES